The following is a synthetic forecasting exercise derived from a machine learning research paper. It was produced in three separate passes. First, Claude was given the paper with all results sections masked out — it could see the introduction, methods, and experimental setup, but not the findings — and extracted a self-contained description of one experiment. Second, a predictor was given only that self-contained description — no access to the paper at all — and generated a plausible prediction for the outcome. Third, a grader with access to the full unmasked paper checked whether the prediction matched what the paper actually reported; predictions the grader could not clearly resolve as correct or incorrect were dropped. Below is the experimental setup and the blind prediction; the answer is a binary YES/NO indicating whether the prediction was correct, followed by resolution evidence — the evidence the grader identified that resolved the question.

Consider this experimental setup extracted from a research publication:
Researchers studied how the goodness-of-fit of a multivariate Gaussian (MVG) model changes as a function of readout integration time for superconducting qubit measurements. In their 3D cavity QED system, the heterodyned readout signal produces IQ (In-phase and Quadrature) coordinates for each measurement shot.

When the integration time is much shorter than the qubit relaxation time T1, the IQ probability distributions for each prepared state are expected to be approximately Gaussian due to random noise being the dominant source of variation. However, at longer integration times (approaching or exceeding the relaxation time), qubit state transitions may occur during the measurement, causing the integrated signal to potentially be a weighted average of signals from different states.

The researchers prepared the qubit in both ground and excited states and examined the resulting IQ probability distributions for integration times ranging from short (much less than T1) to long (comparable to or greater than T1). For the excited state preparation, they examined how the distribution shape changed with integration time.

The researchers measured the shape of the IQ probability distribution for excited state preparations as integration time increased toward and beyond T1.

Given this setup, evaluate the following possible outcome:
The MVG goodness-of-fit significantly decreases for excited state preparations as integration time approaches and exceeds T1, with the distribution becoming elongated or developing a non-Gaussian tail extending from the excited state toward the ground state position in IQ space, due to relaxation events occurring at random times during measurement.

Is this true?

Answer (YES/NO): YES